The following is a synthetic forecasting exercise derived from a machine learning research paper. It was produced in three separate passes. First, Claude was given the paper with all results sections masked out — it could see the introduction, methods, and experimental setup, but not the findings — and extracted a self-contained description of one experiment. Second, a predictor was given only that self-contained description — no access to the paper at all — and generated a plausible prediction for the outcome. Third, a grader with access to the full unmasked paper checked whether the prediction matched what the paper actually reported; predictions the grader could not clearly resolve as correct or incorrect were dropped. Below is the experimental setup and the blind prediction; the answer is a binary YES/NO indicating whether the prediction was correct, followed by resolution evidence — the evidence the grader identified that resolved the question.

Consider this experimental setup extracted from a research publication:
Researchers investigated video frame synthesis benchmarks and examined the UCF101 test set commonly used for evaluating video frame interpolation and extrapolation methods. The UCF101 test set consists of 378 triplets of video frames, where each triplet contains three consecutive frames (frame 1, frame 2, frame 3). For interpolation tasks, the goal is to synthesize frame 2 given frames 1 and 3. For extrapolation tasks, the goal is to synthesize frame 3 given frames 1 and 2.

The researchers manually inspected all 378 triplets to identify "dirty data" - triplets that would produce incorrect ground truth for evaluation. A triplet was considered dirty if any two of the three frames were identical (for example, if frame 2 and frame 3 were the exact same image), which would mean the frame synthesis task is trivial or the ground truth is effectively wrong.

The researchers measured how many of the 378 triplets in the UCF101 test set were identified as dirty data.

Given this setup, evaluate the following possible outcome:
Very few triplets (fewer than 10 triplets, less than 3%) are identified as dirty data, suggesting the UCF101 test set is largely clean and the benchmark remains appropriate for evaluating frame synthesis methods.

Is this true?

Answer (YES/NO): NO